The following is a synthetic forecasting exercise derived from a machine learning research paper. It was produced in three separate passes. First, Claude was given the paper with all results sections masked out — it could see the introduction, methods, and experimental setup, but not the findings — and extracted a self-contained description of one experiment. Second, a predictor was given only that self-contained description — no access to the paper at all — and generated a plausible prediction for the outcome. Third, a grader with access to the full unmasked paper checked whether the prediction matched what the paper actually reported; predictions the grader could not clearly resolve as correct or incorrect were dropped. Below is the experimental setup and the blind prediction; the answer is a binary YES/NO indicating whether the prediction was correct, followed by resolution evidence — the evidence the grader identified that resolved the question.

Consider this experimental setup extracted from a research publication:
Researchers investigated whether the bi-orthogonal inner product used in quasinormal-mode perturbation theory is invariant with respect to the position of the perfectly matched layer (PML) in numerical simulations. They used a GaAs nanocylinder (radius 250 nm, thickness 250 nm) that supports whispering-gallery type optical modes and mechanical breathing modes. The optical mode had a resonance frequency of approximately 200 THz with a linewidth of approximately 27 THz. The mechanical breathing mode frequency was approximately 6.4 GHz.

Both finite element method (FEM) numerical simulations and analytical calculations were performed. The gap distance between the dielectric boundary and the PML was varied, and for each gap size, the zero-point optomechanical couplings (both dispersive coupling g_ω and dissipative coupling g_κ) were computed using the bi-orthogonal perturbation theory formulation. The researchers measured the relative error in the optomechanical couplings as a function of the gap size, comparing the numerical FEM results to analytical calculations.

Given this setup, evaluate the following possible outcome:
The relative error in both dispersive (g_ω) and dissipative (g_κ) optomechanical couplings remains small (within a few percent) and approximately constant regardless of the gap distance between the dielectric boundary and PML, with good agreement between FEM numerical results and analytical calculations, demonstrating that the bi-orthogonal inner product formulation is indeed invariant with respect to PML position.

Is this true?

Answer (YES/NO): YES